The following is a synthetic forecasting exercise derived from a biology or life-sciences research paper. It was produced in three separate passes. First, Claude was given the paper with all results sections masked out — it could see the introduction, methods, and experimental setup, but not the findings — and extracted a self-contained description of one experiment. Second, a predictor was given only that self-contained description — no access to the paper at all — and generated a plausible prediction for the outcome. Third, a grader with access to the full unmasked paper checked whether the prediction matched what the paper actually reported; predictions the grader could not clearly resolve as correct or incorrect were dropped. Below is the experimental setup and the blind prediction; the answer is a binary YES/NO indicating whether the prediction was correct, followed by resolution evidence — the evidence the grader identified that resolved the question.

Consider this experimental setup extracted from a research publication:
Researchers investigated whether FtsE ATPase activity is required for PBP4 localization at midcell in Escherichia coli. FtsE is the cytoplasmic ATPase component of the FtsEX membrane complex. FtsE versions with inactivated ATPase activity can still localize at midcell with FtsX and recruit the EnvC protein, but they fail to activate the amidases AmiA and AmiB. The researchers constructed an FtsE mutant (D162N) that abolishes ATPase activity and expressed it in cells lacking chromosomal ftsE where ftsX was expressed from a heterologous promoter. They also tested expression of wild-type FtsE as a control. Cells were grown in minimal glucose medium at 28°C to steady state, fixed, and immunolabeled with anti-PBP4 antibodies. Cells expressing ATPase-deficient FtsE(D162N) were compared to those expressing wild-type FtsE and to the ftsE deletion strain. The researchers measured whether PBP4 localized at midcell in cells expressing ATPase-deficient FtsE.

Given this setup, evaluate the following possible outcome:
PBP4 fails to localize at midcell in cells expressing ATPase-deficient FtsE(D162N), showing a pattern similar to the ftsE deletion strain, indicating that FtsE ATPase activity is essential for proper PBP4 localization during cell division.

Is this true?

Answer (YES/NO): NO